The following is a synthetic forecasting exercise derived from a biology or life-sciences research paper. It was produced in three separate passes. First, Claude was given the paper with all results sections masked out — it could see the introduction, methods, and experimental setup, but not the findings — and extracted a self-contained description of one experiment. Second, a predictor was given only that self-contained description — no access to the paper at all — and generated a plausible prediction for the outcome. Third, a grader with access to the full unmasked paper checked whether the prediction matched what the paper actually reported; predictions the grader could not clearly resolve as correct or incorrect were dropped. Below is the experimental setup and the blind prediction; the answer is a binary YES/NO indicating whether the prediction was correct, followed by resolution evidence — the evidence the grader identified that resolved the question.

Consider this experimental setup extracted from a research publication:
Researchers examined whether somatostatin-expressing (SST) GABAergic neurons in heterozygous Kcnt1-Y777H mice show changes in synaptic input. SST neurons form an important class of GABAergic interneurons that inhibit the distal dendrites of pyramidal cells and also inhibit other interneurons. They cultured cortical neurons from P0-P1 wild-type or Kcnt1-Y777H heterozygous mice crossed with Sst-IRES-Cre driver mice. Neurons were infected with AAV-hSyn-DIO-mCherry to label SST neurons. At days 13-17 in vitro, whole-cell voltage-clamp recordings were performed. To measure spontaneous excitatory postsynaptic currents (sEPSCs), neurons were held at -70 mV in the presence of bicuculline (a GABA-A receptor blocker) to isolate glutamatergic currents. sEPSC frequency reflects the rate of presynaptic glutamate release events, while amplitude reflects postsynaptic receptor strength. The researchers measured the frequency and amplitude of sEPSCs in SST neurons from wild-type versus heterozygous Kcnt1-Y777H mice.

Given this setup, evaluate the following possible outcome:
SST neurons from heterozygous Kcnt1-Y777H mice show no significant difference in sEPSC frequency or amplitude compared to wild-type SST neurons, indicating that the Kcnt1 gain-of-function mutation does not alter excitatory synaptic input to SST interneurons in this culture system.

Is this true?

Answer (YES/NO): NO